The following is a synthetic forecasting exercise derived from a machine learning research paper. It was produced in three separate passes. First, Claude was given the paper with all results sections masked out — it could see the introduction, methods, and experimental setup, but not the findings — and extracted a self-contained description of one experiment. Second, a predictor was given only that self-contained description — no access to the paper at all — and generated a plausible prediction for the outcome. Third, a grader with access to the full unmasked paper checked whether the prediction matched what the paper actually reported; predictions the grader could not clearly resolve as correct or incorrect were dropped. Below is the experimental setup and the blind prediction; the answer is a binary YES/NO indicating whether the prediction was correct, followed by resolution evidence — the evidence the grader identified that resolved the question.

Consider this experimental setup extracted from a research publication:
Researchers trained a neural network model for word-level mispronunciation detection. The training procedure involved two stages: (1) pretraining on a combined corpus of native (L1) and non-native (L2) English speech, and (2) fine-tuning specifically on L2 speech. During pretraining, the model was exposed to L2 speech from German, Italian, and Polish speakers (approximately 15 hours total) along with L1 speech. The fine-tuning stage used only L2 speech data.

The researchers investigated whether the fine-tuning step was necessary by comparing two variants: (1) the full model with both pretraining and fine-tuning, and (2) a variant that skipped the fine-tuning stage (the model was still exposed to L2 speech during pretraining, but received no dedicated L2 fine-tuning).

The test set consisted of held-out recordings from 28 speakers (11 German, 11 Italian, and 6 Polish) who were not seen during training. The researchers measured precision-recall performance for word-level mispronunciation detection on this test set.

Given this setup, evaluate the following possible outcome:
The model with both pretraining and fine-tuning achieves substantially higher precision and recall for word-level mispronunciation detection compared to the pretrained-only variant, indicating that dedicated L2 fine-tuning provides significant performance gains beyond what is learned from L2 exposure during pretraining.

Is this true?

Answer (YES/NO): NO